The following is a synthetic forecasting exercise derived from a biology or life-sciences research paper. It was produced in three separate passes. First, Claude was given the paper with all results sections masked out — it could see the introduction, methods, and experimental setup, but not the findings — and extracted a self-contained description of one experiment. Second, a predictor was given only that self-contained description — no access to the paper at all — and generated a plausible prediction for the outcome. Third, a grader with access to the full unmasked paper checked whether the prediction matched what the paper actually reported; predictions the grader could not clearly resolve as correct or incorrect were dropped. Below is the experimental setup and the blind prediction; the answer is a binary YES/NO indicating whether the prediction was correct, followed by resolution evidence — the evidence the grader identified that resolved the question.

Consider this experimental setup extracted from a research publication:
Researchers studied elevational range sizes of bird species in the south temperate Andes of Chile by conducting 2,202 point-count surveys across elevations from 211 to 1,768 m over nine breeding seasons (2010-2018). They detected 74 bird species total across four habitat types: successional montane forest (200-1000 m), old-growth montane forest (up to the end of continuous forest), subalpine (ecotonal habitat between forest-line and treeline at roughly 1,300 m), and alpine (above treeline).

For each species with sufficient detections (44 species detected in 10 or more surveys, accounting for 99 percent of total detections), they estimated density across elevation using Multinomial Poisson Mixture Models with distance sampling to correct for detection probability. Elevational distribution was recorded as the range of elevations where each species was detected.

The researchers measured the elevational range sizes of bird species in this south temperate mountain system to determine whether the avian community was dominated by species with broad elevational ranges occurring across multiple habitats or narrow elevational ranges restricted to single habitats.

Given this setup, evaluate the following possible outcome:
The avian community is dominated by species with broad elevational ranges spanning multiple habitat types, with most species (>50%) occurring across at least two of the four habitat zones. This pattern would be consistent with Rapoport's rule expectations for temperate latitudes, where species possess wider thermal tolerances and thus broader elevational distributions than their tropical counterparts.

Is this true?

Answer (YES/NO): NO